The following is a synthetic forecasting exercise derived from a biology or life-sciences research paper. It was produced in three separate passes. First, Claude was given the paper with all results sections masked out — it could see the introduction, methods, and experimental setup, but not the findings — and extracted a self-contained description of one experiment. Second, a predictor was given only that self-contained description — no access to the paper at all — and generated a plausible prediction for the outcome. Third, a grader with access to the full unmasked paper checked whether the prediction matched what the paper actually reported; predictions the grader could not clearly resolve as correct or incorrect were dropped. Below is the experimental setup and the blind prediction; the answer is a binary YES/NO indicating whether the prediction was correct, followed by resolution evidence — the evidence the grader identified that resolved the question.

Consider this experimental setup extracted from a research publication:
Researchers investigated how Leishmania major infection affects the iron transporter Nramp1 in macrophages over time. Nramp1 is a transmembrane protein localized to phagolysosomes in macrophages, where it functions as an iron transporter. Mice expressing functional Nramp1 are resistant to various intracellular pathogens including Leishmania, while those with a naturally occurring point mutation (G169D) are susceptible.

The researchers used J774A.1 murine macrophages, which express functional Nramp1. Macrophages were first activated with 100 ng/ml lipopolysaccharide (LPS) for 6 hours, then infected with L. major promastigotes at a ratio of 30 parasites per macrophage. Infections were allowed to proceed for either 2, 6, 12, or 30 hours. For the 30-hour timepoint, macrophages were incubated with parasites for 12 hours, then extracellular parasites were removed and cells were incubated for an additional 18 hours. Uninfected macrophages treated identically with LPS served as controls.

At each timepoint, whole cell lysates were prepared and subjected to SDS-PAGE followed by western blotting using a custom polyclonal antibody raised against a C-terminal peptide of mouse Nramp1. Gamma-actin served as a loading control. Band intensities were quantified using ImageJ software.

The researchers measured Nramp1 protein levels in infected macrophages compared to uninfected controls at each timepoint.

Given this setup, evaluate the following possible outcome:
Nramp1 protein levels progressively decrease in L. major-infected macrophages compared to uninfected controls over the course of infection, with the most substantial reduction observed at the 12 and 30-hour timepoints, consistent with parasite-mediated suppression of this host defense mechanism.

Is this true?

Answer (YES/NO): NO